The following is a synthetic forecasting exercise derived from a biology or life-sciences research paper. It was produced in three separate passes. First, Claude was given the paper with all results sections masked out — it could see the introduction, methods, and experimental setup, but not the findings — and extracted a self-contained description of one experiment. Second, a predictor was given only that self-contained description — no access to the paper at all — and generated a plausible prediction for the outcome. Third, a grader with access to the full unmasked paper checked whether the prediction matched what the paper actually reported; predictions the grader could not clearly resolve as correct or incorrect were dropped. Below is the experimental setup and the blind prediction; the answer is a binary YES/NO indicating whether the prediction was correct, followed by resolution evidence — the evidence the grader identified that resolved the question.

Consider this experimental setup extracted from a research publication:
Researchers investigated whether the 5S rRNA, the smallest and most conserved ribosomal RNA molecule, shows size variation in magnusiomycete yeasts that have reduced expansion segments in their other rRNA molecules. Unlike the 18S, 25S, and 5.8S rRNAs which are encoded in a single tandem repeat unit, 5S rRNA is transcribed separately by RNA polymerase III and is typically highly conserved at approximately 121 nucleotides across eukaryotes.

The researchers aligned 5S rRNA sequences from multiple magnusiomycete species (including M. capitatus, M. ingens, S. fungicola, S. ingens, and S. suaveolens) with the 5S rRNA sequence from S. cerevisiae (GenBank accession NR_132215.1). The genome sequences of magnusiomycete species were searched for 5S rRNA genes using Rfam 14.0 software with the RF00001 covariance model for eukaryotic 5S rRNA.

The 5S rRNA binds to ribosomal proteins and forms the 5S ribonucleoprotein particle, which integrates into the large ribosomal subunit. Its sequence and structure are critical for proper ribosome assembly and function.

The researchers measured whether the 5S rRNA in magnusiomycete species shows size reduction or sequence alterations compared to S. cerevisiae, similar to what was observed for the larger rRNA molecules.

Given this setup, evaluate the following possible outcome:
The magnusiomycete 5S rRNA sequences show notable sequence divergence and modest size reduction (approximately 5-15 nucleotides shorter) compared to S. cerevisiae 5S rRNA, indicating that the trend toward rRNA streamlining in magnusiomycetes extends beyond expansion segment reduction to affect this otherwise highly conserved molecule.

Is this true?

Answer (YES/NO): NO